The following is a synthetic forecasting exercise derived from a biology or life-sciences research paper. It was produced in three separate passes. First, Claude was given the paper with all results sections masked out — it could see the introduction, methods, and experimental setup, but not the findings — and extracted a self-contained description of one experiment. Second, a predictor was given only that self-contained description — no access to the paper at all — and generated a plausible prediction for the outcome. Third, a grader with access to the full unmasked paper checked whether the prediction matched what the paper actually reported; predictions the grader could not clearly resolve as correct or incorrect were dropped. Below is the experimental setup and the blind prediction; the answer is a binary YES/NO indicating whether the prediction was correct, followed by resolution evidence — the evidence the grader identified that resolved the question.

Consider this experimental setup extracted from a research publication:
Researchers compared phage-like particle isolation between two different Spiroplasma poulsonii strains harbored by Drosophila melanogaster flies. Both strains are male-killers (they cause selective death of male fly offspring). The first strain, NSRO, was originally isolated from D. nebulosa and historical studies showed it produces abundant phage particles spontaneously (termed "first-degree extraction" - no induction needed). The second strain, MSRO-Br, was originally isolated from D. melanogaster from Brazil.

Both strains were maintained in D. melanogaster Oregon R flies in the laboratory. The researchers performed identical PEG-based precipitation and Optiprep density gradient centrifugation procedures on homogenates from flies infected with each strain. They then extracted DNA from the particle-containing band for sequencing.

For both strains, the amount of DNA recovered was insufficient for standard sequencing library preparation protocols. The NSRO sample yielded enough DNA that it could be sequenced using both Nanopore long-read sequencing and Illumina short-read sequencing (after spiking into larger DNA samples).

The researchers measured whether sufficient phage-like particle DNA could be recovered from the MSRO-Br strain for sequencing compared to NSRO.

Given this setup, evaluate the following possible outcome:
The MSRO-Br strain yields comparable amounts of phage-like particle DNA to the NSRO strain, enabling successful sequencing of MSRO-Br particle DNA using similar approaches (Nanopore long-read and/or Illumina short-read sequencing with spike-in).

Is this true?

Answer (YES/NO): NO